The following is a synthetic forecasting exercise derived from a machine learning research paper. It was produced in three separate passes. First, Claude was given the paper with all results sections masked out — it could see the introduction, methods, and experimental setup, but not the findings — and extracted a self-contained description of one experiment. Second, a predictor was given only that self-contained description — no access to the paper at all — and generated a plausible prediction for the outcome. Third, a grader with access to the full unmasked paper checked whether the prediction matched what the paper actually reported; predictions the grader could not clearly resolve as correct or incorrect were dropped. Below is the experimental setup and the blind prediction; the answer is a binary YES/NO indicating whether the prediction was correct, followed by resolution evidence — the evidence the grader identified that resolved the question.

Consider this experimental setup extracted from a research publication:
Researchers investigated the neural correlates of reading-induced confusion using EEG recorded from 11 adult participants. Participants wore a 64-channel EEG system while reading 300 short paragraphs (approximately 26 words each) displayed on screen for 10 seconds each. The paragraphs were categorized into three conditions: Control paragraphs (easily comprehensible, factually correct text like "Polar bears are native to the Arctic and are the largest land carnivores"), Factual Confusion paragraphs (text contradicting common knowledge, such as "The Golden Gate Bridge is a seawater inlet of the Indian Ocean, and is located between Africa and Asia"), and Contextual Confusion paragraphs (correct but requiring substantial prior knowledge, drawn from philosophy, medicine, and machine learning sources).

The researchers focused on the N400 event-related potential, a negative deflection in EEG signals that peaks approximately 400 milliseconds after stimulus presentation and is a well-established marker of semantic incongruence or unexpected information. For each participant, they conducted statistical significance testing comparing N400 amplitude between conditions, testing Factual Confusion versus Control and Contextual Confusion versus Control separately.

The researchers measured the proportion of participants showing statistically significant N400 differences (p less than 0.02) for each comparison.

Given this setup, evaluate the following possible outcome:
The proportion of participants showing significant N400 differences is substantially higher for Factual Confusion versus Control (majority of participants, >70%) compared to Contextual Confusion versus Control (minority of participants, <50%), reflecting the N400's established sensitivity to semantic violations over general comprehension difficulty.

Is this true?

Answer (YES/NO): NO